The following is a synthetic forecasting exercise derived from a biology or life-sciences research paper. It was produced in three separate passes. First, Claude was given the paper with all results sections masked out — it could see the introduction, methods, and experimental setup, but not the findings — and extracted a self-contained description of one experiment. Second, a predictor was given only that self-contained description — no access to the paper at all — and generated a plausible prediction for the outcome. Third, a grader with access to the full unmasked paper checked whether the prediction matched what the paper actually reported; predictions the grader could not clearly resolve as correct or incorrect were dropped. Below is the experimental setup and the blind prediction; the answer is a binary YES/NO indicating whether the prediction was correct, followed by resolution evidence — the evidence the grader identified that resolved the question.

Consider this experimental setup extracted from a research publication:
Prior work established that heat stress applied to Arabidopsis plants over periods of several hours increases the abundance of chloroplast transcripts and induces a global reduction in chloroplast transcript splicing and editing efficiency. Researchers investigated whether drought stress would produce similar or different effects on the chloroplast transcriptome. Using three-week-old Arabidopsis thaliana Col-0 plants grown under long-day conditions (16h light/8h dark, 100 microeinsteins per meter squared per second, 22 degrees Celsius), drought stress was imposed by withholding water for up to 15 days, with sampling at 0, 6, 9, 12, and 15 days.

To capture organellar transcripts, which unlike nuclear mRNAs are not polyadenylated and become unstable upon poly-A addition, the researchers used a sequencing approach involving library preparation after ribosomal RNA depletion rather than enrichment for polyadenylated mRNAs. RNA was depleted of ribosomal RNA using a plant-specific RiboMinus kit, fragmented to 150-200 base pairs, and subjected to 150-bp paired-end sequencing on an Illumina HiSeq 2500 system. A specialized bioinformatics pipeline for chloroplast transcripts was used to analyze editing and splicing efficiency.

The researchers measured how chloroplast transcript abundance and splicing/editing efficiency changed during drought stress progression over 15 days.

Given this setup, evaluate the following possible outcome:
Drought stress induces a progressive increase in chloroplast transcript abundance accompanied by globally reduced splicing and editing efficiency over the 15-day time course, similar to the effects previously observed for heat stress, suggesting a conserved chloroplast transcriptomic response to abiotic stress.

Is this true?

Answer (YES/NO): NO